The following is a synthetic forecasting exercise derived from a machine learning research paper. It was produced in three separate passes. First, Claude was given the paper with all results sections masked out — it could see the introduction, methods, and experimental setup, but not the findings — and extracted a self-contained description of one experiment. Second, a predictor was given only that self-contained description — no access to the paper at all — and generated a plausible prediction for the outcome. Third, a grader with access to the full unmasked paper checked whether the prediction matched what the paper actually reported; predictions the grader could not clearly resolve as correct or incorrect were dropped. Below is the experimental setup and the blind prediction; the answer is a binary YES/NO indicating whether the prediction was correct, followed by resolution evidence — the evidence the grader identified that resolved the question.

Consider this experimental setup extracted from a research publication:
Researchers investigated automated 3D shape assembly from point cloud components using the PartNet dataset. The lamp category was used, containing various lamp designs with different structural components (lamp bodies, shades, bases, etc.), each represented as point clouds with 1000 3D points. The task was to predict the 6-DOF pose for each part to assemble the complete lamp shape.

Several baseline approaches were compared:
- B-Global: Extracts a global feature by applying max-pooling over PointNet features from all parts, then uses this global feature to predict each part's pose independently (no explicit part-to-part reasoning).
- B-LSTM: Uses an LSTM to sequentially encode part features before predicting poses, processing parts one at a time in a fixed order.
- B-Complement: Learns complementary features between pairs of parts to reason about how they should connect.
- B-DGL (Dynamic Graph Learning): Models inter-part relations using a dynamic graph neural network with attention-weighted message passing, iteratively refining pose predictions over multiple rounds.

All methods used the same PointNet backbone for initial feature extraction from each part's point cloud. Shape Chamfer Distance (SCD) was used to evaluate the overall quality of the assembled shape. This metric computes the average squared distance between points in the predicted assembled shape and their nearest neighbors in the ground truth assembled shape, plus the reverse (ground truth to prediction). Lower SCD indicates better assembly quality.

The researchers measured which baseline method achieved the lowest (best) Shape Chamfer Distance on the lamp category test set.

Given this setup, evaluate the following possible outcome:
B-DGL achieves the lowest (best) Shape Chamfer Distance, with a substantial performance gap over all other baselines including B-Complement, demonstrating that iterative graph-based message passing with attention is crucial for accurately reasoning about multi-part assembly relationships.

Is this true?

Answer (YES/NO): NO